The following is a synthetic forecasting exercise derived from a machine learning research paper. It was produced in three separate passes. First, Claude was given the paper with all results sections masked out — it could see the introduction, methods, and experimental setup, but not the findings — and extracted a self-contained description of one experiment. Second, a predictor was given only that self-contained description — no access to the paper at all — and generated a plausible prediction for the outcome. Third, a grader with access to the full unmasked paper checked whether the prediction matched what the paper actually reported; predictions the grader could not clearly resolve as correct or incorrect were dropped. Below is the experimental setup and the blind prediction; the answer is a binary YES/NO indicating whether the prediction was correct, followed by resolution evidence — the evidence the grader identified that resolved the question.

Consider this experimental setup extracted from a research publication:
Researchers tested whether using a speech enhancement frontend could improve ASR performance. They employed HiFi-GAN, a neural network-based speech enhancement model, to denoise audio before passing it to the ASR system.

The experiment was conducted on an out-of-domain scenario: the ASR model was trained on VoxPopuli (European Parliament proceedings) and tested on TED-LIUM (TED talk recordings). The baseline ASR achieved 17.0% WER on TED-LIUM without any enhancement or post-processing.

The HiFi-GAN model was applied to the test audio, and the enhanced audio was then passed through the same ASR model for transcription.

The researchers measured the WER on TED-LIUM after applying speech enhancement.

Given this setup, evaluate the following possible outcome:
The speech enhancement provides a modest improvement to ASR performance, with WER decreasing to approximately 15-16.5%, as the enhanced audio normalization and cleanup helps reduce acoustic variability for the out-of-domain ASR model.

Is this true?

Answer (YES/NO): NO